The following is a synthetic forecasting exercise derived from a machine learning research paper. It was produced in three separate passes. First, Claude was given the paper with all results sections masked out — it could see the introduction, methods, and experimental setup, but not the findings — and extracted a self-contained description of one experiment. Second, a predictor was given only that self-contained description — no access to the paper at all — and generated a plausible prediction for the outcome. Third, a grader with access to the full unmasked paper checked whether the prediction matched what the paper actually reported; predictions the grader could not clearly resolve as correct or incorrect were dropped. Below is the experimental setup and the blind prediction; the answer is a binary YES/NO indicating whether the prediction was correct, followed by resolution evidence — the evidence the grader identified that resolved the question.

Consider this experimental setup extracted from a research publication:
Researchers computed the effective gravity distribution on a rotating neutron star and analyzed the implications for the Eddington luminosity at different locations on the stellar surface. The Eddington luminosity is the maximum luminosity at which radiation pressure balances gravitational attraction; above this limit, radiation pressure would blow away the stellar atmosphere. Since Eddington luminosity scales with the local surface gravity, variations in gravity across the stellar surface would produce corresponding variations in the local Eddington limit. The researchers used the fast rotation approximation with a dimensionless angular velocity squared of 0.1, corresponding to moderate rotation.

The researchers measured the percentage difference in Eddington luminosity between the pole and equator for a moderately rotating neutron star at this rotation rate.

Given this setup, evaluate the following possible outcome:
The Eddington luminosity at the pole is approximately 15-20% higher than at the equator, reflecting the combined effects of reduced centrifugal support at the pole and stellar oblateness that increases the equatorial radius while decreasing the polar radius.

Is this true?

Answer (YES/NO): NO